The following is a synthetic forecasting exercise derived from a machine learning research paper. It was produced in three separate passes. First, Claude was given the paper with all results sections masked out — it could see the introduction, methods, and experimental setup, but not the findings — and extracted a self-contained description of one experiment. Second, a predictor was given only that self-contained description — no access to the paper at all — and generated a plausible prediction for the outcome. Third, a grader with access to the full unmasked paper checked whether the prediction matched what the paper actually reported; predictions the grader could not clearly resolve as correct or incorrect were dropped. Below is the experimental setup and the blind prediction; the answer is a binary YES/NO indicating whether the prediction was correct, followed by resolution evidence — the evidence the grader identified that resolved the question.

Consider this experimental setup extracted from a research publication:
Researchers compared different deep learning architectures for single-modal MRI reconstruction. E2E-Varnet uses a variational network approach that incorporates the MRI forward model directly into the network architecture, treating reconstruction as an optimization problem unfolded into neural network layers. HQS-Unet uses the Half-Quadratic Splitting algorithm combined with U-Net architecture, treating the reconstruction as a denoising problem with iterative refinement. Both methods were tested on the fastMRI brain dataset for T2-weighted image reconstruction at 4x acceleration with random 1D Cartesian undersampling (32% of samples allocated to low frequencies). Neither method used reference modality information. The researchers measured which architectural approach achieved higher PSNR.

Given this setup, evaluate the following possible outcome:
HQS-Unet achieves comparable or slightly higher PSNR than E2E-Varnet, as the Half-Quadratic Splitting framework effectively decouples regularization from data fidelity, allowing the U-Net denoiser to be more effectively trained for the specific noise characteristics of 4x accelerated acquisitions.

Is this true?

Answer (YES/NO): YES